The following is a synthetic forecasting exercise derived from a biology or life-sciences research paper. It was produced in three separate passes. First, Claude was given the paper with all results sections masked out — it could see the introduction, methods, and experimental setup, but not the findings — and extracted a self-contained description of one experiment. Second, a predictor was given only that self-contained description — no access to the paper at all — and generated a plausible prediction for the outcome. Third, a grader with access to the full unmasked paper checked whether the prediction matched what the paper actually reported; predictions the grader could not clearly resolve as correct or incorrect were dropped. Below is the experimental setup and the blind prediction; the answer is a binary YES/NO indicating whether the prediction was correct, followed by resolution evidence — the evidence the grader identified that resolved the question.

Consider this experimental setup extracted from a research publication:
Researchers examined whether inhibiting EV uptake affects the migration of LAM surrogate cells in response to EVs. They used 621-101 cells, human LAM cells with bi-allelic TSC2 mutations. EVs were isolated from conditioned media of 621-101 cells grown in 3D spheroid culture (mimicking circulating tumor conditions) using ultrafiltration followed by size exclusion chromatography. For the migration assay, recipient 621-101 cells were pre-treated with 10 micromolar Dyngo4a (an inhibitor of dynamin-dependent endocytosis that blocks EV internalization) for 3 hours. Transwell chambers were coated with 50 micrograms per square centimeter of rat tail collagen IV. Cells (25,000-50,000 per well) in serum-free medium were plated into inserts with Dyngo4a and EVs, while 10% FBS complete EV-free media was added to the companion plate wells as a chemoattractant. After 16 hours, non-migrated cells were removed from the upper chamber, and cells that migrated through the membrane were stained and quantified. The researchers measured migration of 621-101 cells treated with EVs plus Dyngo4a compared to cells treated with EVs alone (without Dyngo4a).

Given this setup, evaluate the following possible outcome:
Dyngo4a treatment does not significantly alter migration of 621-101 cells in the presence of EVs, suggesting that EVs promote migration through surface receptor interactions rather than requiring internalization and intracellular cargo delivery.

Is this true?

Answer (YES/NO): NO